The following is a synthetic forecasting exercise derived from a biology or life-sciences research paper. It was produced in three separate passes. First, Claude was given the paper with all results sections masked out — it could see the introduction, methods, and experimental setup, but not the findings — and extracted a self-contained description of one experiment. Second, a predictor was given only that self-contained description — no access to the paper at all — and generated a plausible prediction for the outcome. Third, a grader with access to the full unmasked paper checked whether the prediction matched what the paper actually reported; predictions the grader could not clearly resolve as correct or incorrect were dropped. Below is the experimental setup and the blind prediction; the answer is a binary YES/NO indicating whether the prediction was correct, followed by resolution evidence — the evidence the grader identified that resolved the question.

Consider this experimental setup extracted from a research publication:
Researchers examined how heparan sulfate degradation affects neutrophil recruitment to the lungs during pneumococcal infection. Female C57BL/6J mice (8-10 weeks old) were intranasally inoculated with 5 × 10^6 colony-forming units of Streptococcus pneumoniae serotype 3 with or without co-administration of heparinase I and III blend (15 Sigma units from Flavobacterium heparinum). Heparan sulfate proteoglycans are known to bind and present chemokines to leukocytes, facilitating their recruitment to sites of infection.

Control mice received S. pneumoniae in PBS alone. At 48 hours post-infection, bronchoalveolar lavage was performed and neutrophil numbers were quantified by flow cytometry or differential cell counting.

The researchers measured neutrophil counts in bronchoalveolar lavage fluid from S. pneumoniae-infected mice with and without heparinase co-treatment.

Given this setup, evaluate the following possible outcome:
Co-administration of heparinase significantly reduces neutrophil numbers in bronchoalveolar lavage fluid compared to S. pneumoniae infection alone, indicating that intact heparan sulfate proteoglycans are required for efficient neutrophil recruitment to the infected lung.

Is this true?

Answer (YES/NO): NO